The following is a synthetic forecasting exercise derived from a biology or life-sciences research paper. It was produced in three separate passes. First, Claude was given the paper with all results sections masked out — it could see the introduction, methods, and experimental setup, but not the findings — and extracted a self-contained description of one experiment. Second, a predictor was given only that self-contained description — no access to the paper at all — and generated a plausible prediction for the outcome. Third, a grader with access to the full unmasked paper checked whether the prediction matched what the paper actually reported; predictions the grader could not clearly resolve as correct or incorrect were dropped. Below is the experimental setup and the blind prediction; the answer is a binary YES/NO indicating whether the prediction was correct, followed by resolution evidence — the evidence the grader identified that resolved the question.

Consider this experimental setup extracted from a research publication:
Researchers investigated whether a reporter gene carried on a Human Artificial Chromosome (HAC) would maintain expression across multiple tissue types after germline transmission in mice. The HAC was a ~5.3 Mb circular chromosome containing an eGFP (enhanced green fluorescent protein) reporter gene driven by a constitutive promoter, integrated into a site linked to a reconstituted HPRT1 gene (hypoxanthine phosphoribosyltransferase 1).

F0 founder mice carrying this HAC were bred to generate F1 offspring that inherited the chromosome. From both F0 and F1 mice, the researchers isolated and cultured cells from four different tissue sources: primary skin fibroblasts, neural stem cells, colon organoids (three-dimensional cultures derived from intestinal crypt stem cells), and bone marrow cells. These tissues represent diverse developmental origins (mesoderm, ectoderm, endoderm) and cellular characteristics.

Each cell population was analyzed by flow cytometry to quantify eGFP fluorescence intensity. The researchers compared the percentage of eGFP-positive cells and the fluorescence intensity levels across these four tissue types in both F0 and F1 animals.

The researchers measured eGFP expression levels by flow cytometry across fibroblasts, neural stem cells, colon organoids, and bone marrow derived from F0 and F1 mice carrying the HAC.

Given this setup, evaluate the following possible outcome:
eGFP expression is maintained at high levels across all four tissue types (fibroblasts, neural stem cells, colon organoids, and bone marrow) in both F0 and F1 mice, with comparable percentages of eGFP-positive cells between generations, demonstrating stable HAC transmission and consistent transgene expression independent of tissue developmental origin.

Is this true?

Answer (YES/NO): NO